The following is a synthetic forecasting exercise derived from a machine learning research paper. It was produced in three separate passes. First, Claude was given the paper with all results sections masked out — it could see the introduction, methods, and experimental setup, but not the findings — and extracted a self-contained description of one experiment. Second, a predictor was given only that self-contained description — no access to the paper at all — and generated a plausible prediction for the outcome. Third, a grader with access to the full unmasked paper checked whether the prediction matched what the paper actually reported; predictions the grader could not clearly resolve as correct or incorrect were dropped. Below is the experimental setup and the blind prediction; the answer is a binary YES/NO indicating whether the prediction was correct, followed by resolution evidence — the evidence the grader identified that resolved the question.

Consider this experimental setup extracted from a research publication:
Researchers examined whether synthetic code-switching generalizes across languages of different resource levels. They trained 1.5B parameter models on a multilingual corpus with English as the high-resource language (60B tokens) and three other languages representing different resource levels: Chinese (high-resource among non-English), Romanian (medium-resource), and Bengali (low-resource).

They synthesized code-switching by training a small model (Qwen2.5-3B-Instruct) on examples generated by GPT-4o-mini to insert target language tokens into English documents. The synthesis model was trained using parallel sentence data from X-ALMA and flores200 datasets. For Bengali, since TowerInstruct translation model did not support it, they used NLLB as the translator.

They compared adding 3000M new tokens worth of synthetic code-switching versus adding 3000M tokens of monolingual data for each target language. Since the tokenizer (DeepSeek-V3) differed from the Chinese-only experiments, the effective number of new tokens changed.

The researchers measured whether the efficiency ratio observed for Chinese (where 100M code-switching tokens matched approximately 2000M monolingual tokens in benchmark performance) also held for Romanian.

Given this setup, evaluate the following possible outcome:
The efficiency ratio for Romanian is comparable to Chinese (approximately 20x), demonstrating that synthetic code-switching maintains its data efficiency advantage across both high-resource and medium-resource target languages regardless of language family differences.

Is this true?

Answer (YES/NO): YES